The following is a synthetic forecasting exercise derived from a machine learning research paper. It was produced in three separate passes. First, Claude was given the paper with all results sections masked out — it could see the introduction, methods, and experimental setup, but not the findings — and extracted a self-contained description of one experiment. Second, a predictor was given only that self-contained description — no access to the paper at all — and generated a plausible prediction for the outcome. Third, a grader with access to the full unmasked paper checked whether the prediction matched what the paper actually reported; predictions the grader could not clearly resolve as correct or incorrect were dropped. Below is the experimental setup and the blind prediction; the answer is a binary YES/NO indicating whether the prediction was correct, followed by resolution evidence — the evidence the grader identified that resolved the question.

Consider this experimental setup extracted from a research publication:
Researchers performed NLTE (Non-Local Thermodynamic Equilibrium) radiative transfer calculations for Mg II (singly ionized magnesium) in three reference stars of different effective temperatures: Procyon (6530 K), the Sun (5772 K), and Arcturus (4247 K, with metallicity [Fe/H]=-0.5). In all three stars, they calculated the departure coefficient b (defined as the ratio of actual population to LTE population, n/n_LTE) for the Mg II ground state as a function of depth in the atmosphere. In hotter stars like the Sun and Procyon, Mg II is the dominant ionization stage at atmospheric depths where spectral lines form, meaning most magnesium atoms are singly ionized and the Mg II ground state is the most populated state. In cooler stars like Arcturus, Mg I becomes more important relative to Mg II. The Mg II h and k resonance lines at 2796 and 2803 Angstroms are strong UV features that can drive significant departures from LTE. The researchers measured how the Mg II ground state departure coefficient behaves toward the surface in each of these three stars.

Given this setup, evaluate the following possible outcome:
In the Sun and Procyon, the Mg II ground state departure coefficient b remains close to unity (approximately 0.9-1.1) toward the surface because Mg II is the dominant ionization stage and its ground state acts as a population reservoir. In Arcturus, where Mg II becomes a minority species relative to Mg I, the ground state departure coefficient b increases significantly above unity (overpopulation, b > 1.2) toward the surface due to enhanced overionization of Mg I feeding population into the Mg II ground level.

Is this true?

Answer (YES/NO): NO